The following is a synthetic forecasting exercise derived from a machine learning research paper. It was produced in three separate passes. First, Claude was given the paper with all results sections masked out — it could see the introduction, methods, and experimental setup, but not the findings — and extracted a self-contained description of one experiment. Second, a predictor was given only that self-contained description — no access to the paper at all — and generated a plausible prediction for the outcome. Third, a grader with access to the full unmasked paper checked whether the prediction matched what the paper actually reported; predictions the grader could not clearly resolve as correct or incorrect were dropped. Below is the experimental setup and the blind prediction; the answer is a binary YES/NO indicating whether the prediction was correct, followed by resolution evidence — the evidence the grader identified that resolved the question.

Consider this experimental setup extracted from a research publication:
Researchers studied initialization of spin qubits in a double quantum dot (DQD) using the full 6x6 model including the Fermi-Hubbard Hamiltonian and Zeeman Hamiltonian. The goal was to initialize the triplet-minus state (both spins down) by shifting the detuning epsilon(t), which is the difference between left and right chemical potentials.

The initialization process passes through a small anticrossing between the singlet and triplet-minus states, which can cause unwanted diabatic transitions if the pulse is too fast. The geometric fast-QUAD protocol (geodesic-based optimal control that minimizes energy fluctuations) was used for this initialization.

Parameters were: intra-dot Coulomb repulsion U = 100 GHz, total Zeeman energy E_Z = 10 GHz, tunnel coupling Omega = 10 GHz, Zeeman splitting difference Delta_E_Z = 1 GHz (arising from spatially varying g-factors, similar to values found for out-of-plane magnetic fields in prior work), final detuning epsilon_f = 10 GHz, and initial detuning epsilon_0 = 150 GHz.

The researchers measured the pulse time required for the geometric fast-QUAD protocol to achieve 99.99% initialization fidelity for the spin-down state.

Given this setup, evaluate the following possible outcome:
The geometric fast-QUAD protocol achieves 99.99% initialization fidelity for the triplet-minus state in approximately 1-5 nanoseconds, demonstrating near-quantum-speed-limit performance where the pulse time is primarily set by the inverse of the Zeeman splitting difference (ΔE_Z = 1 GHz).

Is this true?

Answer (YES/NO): NO